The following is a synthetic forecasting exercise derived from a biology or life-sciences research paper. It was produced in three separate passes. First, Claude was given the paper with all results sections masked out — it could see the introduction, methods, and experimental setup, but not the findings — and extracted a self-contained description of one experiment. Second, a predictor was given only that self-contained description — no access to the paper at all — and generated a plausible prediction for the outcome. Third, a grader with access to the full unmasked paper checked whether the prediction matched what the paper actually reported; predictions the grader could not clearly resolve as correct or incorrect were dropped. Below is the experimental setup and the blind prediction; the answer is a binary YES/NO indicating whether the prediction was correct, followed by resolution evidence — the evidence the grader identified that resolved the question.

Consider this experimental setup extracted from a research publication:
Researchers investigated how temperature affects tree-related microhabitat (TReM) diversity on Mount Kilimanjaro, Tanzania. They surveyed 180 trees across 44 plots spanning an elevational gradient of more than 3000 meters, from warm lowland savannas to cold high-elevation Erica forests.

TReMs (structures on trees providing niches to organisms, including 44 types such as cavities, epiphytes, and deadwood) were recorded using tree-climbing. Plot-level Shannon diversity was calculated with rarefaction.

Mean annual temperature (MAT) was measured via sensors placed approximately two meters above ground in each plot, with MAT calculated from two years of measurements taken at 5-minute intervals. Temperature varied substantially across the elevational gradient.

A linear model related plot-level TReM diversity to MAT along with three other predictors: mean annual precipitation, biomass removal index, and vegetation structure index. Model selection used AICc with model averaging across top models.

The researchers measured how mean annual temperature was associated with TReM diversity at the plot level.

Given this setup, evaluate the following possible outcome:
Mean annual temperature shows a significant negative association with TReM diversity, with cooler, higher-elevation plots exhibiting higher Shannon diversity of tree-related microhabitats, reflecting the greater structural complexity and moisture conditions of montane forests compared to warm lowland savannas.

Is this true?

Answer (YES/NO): NO